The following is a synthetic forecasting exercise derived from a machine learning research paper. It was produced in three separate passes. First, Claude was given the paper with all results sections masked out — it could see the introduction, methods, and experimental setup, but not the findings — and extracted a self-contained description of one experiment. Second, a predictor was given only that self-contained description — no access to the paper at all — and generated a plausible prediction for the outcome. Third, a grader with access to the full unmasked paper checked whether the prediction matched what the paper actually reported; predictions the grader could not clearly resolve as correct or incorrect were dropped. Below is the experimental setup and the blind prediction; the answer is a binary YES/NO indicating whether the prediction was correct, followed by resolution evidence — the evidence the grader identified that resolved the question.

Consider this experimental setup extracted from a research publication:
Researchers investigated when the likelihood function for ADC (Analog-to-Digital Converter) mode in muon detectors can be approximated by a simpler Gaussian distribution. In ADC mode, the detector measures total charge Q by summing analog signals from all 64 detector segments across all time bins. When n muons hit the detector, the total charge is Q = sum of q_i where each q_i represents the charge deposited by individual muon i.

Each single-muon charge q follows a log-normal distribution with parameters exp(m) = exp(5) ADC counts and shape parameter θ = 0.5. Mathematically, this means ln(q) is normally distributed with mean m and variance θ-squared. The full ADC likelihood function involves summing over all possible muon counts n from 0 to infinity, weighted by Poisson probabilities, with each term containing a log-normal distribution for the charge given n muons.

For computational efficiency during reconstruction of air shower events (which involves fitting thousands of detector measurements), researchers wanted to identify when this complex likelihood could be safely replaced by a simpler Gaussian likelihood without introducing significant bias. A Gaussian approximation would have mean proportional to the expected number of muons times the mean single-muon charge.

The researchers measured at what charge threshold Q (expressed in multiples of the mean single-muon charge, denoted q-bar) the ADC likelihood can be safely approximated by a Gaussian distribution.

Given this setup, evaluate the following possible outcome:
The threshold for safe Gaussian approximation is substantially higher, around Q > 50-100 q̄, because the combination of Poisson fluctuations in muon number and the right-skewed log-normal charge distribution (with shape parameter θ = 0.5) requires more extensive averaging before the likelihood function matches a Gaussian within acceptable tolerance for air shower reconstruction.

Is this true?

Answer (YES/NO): NO